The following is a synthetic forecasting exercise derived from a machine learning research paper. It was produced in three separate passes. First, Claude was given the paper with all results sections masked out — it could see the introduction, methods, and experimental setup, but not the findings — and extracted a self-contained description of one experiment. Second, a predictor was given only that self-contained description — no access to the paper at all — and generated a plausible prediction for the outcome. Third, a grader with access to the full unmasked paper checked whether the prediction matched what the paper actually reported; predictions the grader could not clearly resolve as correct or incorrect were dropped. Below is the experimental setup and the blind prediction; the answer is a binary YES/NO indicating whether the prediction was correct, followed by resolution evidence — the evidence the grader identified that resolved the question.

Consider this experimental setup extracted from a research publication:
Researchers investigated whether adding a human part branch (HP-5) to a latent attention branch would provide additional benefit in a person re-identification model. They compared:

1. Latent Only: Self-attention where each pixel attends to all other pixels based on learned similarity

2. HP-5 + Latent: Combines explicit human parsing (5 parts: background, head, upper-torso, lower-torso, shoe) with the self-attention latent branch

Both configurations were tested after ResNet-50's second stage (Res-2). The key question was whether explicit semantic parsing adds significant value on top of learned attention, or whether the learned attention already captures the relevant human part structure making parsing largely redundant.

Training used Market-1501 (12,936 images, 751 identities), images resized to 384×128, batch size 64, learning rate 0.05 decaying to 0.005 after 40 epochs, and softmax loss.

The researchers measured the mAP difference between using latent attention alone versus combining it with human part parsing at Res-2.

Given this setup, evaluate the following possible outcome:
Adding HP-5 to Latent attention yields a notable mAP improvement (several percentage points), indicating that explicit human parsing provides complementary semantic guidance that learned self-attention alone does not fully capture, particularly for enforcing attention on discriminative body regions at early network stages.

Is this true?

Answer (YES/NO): YES